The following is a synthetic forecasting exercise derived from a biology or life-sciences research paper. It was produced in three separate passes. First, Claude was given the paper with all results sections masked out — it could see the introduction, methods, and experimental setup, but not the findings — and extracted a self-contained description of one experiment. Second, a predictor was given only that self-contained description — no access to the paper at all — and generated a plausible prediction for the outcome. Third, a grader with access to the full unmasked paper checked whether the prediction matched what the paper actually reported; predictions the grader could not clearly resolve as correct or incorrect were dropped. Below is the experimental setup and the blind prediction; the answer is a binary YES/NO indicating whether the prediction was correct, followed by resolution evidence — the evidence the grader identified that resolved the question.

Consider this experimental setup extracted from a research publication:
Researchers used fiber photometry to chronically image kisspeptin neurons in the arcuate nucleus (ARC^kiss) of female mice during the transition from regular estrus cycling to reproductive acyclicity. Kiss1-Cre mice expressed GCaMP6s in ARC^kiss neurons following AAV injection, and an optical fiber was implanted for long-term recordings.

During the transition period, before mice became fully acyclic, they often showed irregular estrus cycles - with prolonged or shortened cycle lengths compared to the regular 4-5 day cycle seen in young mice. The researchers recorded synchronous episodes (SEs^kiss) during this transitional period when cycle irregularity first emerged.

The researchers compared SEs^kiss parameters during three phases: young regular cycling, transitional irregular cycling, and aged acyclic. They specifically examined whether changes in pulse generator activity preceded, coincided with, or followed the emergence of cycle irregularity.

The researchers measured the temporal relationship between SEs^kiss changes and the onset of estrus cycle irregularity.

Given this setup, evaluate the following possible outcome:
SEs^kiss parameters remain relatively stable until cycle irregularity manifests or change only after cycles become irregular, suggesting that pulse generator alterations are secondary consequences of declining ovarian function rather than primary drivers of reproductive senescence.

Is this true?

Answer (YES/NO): YES